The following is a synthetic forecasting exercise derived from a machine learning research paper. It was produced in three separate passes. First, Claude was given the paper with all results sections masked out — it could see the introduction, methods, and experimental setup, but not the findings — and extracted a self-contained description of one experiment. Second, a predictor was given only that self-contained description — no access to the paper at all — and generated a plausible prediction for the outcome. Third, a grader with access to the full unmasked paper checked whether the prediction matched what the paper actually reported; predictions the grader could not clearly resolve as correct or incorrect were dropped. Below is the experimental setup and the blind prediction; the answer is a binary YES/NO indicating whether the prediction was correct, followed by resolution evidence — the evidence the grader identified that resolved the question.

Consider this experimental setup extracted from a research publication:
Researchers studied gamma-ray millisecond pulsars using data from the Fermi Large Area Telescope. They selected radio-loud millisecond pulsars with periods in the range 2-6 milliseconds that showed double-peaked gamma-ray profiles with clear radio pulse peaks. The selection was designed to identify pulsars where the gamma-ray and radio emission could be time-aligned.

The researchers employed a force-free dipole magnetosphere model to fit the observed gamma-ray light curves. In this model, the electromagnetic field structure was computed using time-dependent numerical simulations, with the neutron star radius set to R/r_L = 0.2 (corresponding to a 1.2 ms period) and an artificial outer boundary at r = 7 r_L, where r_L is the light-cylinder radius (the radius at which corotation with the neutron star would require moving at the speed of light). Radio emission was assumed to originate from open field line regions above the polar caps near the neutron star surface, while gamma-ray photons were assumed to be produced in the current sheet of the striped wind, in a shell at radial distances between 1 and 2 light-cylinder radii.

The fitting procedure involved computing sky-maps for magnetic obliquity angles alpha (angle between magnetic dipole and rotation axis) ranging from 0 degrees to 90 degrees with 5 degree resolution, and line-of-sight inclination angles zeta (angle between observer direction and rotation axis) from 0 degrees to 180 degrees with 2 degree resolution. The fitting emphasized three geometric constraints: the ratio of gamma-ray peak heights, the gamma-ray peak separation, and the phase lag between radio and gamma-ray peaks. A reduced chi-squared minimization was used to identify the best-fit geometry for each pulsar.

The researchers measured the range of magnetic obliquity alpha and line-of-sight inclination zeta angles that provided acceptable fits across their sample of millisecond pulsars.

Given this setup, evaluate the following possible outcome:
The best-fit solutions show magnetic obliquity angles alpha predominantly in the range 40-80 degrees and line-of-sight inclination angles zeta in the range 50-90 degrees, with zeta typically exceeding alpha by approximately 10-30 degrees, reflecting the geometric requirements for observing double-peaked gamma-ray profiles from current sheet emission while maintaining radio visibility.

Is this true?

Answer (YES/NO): NO